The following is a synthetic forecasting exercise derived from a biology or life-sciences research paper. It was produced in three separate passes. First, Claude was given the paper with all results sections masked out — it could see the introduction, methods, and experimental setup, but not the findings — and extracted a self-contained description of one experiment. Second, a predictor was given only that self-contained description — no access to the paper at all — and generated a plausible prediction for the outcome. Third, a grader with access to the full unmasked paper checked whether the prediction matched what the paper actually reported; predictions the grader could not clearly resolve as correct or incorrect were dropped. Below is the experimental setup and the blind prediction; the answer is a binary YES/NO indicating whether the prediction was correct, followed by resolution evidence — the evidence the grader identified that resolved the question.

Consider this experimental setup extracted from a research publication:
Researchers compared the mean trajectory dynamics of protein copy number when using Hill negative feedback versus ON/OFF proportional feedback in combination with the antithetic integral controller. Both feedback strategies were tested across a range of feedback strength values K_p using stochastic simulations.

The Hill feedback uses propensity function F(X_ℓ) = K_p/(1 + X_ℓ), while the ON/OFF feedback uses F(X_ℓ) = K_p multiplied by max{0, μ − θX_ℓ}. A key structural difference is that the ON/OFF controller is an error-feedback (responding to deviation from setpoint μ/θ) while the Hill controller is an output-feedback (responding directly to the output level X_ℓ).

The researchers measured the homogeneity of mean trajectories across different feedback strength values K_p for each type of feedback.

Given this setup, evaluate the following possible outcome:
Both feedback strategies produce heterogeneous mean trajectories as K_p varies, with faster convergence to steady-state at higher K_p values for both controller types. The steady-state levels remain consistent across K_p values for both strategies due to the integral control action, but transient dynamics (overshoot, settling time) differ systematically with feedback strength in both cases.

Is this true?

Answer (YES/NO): NO